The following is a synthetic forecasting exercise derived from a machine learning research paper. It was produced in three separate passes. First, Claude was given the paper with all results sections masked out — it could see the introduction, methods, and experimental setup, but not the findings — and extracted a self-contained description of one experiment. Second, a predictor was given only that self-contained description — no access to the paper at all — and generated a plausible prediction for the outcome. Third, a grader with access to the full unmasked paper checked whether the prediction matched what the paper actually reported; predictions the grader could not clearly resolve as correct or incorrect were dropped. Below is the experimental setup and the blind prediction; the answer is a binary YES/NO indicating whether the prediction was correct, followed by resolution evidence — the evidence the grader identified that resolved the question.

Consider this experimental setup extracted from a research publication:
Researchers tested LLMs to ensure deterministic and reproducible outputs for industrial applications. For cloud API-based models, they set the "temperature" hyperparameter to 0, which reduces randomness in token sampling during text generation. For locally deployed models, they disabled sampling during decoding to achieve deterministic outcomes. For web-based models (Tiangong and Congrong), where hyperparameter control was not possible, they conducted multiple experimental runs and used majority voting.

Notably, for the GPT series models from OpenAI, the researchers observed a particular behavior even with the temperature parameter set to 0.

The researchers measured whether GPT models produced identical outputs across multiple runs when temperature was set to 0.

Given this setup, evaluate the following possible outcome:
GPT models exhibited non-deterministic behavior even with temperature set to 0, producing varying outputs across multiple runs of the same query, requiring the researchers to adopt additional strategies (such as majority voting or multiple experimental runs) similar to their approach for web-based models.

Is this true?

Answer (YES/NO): NO